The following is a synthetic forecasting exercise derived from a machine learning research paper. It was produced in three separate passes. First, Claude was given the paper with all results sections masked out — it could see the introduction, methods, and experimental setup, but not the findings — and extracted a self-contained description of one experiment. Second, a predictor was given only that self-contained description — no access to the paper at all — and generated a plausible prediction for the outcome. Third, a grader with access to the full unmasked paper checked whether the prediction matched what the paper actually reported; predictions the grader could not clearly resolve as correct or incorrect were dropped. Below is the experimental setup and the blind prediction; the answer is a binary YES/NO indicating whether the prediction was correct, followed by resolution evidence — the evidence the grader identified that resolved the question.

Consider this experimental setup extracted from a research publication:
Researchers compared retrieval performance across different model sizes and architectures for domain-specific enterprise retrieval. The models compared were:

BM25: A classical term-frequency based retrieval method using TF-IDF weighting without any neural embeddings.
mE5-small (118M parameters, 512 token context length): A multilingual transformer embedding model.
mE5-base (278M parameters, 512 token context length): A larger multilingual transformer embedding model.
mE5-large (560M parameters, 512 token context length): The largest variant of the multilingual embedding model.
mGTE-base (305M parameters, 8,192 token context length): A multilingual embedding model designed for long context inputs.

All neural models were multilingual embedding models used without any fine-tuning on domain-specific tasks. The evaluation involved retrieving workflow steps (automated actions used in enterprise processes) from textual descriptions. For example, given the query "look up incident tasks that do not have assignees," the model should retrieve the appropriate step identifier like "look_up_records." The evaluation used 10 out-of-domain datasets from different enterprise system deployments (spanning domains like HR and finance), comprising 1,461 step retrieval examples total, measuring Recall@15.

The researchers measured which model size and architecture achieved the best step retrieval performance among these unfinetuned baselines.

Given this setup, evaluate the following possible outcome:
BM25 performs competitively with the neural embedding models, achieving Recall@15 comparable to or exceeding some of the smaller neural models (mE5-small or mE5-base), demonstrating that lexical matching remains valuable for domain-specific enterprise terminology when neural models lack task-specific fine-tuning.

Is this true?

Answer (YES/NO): YES